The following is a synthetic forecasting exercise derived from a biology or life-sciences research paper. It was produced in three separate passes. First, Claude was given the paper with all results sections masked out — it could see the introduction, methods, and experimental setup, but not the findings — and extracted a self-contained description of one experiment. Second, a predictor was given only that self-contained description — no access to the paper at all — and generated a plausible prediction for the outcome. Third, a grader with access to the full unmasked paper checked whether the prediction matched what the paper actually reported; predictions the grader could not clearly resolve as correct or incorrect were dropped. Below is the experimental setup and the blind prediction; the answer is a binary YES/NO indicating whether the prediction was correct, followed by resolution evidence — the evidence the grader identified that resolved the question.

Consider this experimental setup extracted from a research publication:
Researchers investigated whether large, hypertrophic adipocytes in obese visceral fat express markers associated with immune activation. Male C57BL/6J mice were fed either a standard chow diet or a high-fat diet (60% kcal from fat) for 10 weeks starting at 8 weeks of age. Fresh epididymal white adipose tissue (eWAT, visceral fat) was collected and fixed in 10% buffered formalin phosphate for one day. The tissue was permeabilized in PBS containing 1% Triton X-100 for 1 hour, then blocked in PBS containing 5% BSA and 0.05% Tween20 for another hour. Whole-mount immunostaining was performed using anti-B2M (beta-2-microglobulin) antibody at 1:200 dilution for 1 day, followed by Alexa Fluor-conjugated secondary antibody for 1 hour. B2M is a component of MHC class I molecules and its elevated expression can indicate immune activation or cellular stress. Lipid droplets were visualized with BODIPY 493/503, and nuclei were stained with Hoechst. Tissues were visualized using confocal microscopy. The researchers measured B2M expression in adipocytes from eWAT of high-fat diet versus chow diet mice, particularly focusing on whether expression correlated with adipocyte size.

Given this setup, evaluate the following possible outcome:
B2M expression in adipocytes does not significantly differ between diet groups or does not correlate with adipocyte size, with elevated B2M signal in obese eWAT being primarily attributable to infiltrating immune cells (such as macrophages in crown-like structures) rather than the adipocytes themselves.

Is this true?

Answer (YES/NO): NO